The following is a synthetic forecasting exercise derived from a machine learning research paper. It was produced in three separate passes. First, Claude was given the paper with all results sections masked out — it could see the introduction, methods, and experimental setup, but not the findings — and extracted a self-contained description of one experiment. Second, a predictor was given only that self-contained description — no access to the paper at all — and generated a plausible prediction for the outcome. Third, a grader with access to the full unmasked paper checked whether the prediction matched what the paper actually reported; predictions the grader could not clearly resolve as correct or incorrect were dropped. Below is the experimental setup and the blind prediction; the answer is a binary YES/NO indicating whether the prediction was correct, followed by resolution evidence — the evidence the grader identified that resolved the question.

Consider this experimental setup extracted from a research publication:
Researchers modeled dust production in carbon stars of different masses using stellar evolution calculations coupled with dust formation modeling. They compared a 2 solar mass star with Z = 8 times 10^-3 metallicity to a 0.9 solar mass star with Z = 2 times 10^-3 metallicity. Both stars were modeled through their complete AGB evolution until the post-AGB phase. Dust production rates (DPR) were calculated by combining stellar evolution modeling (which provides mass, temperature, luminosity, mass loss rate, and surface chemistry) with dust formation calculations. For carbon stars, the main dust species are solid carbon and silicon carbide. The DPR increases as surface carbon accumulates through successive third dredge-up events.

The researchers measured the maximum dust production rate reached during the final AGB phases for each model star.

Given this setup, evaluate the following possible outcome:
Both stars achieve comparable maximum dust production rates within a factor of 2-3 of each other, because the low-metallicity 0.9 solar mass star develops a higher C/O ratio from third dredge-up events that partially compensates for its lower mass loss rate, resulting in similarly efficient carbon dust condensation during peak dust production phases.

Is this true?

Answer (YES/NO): NO